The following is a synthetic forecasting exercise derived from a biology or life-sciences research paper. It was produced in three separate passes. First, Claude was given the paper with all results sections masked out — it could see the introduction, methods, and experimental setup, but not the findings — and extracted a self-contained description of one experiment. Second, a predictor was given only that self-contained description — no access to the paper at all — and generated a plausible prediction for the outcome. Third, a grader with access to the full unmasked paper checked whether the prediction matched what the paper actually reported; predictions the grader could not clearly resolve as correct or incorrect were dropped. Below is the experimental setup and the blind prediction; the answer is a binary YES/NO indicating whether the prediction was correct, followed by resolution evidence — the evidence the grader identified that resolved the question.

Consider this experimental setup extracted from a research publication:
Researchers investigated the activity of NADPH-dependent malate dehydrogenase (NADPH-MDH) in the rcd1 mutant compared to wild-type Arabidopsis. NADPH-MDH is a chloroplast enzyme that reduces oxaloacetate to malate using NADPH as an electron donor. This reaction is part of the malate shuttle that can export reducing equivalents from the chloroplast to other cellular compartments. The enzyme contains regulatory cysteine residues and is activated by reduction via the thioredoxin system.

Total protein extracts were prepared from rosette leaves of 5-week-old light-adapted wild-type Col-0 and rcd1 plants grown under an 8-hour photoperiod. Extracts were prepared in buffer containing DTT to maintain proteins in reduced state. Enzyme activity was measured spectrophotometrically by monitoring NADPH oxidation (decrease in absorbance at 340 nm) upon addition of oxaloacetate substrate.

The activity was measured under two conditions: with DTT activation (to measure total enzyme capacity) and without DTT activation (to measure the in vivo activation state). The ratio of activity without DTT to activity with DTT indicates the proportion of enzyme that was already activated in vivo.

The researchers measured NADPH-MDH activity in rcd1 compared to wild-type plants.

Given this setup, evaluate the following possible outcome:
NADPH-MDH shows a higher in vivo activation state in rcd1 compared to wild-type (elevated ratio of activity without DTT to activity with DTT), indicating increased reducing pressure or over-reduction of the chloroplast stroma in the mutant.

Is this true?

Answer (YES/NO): YES